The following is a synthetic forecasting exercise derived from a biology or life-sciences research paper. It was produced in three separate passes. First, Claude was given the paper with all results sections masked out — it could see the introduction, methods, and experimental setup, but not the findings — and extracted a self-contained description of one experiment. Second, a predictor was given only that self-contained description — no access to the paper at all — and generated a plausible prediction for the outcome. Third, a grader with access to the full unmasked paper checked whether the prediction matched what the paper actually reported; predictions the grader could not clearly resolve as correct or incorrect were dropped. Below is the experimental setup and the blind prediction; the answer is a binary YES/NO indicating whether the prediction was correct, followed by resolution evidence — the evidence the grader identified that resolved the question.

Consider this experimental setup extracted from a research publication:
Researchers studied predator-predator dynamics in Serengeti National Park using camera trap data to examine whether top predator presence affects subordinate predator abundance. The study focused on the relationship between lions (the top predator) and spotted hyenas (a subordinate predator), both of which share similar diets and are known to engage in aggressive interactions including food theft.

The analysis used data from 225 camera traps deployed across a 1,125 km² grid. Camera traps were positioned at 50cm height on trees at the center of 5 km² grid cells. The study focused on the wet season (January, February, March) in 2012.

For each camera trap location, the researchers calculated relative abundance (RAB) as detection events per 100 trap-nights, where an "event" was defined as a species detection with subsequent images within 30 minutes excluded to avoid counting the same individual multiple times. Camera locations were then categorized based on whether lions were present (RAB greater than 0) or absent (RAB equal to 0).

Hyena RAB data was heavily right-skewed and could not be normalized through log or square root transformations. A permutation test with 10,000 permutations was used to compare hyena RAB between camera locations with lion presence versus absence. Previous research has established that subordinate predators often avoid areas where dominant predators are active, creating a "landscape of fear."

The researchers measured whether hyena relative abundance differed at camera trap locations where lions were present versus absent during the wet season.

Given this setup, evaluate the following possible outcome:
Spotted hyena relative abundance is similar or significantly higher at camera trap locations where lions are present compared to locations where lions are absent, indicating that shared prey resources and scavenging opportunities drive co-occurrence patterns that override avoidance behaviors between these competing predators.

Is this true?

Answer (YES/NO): YES